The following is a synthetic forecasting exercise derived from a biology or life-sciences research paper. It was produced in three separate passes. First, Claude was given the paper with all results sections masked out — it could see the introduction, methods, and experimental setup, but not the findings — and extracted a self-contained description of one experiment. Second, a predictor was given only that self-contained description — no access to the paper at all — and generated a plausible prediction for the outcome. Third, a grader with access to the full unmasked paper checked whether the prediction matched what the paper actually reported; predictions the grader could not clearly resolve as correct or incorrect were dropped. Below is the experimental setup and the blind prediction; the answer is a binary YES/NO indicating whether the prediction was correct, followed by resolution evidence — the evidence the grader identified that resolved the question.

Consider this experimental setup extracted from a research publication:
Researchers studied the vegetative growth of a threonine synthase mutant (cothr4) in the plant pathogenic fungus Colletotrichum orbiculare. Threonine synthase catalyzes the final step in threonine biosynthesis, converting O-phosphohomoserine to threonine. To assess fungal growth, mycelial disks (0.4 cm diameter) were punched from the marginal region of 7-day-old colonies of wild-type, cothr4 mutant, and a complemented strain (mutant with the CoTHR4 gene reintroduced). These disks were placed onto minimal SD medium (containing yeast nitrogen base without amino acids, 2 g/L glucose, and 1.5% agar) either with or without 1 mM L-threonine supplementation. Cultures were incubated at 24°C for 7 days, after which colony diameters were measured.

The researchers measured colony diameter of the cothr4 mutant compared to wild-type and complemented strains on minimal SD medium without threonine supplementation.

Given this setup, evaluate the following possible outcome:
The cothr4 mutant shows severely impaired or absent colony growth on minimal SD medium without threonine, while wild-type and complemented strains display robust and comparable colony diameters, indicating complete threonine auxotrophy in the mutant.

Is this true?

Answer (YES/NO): YES